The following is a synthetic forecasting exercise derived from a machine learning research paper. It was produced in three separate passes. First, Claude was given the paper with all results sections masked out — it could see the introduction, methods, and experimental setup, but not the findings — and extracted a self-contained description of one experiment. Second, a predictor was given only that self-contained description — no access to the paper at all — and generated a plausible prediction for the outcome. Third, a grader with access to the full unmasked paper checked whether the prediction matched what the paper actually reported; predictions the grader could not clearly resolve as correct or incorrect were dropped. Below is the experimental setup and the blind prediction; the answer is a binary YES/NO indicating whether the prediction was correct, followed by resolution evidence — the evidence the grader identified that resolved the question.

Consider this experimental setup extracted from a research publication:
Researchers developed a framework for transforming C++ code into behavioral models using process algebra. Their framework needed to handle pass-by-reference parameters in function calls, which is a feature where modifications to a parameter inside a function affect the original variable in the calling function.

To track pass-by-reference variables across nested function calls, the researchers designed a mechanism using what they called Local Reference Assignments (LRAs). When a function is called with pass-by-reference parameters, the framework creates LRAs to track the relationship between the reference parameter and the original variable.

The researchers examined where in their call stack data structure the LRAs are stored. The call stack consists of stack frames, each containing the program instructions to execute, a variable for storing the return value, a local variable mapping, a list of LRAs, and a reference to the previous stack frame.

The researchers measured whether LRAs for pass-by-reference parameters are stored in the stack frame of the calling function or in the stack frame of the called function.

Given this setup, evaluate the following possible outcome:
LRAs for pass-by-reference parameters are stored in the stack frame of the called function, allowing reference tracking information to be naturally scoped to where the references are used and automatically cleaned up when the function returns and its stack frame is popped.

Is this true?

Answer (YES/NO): YES